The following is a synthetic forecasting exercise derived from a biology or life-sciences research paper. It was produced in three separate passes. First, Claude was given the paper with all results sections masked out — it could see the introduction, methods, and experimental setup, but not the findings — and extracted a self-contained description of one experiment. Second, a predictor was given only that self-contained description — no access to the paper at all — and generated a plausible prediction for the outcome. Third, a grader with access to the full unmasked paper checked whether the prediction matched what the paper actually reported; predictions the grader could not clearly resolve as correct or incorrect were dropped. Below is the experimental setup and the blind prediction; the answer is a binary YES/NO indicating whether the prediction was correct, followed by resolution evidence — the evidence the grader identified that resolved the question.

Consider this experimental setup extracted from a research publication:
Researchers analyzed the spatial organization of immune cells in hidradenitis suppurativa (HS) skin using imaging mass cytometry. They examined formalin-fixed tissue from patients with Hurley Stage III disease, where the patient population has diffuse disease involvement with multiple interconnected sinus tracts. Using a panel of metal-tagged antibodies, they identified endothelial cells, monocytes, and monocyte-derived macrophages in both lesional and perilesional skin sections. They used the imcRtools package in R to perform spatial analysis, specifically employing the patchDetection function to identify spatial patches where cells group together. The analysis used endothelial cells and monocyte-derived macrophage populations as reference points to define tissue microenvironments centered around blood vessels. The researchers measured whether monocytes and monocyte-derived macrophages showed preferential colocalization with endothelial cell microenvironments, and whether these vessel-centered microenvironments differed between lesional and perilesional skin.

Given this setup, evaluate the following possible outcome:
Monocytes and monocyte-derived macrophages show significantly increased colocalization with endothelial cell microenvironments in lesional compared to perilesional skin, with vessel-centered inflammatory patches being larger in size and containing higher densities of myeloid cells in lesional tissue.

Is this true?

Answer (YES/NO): NO